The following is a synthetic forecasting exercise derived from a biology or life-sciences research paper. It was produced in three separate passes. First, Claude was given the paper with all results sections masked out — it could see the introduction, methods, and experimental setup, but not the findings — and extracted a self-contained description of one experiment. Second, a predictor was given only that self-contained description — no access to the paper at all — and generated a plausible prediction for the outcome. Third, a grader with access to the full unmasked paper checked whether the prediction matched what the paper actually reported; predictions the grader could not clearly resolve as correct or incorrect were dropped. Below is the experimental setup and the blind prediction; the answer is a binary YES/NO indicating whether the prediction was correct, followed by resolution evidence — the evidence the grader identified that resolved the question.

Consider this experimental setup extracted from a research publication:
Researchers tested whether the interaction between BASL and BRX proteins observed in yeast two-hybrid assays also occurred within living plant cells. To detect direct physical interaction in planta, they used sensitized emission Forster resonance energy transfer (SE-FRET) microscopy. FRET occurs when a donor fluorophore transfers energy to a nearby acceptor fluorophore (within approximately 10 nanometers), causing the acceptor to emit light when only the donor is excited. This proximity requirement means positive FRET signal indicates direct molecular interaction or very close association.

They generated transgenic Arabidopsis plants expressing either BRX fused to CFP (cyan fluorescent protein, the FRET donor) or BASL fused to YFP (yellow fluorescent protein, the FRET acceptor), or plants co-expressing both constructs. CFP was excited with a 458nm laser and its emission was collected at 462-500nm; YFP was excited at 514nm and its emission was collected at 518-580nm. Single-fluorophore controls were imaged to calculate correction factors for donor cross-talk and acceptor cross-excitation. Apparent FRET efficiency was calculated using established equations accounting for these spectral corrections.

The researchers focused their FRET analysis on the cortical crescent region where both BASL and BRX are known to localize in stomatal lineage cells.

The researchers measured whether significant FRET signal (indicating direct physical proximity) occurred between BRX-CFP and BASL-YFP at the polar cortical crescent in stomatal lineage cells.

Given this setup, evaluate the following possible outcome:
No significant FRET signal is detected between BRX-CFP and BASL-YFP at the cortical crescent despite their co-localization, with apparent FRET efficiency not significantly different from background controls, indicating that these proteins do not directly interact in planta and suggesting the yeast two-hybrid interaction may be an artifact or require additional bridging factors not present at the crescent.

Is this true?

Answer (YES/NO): NO